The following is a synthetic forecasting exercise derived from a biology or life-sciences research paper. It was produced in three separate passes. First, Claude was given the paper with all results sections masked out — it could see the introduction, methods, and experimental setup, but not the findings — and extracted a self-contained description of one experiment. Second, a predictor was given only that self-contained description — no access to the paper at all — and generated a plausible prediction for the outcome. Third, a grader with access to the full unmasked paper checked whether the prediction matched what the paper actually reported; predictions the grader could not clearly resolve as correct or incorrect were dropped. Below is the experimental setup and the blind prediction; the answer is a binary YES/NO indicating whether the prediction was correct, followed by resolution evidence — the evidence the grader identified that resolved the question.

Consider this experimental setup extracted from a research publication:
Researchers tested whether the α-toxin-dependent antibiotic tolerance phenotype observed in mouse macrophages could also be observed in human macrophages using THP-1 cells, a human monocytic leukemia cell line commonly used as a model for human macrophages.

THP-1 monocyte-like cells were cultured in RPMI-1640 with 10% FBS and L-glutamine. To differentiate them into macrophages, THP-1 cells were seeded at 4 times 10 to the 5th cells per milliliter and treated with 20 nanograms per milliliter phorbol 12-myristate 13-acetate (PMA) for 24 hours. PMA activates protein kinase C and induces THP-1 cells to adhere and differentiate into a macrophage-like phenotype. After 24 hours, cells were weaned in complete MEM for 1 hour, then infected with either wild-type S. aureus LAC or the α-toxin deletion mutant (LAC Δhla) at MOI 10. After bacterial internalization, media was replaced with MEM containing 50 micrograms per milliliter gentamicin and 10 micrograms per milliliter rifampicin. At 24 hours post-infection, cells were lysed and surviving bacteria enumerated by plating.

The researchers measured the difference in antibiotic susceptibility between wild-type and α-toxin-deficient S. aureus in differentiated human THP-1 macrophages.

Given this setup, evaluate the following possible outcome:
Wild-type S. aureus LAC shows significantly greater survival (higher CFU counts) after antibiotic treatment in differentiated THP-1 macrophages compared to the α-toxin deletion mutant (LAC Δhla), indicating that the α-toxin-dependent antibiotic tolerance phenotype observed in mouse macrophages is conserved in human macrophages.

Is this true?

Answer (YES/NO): YES